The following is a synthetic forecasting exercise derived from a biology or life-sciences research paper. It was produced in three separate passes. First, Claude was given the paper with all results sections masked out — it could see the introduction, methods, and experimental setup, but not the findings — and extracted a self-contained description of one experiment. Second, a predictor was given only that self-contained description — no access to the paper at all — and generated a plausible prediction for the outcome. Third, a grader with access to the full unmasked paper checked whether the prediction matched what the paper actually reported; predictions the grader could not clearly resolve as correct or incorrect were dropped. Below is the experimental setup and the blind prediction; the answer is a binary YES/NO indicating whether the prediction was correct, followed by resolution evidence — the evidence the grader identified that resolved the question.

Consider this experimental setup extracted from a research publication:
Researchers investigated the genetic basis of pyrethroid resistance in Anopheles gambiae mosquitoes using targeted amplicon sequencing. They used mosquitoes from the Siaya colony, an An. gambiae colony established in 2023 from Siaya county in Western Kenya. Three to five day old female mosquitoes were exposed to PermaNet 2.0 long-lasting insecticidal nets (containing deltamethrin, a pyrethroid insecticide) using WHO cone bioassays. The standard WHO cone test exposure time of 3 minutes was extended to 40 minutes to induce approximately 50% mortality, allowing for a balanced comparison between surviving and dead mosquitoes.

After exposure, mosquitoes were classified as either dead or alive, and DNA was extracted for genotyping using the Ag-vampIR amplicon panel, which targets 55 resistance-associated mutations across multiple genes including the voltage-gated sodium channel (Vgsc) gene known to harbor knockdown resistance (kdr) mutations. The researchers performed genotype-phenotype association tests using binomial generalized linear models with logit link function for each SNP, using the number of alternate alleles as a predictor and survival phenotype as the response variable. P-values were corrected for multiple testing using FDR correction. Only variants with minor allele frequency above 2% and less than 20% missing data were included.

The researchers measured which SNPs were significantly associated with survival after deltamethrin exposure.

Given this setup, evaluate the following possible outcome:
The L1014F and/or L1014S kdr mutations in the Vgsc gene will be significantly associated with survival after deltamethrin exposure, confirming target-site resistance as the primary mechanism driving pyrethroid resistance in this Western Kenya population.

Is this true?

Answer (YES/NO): NO